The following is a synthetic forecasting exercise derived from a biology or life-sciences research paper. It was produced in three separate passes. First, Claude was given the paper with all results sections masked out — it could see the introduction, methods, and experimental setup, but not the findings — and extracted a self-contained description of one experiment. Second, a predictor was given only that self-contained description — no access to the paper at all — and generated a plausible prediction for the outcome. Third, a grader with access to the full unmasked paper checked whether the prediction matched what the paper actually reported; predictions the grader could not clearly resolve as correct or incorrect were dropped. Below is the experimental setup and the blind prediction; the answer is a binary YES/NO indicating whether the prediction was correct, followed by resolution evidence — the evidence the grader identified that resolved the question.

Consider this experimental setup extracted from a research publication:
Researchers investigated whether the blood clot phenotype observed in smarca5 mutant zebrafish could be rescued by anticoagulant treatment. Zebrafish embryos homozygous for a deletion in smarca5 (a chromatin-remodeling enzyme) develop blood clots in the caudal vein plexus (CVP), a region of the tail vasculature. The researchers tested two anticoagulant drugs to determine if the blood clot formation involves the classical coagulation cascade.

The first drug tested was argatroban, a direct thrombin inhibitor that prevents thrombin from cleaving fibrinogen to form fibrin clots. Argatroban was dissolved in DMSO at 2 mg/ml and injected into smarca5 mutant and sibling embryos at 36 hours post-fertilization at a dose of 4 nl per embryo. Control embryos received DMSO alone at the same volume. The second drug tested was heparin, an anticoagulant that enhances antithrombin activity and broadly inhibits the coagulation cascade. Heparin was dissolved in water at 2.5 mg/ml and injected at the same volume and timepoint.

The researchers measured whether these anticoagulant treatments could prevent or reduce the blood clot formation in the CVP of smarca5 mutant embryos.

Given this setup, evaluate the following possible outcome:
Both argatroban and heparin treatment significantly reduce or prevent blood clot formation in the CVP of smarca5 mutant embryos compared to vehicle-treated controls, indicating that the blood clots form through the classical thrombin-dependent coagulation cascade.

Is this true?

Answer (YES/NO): NO